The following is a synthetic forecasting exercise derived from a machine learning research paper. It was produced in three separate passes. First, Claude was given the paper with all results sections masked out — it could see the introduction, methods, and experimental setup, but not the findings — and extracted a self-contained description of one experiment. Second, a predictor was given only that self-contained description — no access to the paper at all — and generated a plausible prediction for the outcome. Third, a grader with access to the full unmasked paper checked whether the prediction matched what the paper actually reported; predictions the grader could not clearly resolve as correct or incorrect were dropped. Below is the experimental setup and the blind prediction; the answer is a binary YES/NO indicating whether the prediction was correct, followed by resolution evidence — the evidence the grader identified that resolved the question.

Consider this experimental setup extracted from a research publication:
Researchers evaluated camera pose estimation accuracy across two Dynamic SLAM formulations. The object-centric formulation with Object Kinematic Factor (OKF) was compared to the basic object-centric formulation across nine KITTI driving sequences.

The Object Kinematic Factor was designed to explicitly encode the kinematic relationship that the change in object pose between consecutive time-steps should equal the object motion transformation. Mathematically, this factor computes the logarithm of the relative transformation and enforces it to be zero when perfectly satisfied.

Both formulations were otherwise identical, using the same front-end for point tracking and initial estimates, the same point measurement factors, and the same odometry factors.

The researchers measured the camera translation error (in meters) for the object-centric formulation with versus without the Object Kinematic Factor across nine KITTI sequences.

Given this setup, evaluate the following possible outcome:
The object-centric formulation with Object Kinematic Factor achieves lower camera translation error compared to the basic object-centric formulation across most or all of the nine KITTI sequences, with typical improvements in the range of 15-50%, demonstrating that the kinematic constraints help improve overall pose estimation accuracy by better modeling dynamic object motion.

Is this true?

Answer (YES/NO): NO